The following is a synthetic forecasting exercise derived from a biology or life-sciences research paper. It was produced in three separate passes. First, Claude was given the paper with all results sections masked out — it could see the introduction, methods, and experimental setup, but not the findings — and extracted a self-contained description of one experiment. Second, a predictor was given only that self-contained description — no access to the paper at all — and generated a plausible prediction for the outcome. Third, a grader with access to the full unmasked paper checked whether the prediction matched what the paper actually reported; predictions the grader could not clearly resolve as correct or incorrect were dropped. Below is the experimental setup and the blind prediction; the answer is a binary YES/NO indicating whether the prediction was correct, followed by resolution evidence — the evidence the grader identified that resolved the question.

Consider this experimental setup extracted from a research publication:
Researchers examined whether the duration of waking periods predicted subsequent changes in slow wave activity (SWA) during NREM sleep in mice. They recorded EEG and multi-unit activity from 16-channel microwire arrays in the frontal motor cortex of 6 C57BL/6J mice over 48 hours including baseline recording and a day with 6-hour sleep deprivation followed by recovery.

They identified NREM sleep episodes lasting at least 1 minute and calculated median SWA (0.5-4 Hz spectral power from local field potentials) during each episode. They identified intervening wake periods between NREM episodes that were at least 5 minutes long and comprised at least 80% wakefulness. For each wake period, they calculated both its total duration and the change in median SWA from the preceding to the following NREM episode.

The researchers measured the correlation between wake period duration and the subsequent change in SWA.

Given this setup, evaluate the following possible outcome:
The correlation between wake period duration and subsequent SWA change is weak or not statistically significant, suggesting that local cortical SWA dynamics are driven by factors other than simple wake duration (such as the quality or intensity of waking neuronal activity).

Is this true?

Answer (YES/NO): NO